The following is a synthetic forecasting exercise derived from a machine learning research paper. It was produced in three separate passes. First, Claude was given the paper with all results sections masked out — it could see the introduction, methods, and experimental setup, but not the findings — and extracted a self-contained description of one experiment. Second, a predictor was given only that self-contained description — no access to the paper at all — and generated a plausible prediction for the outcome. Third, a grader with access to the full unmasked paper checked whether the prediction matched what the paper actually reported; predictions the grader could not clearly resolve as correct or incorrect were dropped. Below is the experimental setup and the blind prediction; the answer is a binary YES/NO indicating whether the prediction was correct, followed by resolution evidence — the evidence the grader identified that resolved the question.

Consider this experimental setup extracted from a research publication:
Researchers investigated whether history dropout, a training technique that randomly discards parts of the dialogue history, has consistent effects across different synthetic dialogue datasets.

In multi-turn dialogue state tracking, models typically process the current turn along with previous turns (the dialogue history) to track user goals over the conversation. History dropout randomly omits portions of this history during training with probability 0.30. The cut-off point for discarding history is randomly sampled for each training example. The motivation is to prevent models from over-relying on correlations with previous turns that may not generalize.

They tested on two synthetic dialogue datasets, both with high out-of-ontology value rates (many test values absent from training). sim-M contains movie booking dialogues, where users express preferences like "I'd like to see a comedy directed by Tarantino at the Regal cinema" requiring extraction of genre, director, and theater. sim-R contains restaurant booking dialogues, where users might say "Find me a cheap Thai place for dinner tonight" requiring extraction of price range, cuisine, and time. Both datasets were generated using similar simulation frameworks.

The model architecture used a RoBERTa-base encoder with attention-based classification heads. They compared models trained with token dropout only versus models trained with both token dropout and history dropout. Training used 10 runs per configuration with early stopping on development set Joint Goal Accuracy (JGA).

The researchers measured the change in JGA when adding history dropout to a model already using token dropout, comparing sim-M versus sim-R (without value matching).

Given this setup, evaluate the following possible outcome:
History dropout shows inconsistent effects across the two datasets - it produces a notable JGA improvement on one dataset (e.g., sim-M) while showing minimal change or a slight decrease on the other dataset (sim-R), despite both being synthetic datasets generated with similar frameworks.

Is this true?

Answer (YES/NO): YES